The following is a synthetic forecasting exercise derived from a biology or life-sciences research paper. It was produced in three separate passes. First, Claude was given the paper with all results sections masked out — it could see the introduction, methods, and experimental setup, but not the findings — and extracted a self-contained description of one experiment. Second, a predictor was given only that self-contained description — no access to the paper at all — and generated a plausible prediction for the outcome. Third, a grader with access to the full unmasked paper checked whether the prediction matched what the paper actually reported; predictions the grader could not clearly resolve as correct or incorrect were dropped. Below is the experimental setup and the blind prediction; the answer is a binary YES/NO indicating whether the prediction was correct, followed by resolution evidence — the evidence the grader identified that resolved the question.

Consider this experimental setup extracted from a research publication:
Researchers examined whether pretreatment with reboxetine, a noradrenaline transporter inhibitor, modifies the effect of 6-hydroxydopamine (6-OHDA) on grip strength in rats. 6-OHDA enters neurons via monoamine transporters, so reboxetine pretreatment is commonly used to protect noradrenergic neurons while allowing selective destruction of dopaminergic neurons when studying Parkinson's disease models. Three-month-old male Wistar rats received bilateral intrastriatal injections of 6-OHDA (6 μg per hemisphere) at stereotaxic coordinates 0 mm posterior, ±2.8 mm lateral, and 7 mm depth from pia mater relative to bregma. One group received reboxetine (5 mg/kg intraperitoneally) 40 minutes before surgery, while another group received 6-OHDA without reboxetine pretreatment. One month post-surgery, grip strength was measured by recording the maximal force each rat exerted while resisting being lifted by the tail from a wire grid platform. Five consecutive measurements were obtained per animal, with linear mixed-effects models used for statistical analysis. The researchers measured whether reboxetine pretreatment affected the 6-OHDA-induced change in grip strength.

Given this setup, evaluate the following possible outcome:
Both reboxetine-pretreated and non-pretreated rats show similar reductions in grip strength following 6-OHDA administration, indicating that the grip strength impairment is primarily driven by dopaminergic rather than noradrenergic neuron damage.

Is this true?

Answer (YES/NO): NO